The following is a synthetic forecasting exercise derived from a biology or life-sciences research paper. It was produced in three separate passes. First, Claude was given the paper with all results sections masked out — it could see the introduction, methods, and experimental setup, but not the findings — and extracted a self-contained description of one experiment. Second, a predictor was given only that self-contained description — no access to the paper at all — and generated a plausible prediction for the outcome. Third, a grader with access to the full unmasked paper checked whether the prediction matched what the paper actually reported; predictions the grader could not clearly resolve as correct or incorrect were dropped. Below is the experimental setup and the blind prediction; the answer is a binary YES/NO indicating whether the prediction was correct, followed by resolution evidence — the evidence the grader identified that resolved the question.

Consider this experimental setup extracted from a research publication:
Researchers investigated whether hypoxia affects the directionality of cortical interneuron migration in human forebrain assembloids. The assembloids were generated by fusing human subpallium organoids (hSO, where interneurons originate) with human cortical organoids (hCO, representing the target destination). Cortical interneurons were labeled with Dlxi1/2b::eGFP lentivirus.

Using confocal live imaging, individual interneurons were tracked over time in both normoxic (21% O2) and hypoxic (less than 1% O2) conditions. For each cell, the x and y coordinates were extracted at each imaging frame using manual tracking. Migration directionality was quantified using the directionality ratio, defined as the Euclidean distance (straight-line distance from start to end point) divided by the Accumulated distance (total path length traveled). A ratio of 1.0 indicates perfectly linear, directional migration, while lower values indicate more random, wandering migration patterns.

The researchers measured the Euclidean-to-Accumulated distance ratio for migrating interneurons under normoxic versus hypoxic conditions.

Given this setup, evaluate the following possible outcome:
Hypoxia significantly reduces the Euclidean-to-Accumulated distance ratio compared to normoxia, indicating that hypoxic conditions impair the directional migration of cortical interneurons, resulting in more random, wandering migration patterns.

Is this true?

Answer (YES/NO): NO